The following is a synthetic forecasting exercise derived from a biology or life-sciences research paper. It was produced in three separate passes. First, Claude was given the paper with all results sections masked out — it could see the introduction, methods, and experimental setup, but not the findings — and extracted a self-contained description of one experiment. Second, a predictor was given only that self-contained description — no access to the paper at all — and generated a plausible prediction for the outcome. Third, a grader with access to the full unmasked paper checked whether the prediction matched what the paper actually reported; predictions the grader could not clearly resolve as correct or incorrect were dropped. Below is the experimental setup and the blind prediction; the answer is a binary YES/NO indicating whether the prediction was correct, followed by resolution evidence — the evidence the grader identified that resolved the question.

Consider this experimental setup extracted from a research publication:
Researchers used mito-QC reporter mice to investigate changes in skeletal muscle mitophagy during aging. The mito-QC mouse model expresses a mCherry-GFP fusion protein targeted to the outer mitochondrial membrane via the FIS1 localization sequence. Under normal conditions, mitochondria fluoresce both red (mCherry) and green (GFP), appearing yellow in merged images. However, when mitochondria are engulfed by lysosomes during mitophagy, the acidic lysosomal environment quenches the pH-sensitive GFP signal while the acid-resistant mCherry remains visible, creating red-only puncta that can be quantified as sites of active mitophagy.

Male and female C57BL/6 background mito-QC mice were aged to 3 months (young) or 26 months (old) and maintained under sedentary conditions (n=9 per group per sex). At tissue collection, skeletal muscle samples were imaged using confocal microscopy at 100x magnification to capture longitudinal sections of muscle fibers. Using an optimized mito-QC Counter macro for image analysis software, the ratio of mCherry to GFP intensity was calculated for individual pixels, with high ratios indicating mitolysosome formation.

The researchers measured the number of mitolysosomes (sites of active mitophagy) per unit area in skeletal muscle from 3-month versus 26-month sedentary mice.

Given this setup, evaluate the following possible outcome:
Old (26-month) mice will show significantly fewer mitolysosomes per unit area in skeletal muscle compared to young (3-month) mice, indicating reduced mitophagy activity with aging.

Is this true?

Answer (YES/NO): NO